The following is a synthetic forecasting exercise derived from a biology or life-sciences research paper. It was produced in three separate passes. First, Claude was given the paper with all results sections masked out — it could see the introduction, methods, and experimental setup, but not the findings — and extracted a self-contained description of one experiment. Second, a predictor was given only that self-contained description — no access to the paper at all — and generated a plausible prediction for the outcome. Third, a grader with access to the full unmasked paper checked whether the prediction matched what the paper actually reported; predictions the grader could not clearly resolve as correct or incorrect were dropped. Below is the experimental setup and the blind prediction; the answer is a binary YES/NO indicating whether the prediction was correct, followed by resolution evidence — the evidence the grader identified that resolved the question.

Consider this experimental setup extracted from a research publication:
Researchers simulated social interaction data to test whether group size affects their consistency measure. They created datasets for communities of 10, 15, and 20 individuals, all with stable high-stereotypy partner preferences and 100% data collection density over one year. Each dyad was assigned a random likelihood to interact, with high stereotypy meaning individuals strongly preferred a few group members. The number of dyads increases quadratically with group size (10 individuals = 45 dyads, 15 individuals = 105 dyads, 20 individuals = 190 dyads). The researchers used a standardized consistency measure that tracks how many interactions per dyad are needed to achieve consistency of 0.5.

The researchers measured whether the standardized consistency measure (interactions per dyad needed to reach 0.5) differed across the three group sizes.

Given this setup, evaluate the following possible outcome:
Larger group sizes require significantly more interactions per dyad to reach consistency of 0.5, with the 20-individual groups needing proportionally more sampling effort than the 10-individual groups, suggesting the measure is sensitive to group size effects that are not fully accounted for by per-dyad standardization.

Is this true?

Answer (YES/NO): NO